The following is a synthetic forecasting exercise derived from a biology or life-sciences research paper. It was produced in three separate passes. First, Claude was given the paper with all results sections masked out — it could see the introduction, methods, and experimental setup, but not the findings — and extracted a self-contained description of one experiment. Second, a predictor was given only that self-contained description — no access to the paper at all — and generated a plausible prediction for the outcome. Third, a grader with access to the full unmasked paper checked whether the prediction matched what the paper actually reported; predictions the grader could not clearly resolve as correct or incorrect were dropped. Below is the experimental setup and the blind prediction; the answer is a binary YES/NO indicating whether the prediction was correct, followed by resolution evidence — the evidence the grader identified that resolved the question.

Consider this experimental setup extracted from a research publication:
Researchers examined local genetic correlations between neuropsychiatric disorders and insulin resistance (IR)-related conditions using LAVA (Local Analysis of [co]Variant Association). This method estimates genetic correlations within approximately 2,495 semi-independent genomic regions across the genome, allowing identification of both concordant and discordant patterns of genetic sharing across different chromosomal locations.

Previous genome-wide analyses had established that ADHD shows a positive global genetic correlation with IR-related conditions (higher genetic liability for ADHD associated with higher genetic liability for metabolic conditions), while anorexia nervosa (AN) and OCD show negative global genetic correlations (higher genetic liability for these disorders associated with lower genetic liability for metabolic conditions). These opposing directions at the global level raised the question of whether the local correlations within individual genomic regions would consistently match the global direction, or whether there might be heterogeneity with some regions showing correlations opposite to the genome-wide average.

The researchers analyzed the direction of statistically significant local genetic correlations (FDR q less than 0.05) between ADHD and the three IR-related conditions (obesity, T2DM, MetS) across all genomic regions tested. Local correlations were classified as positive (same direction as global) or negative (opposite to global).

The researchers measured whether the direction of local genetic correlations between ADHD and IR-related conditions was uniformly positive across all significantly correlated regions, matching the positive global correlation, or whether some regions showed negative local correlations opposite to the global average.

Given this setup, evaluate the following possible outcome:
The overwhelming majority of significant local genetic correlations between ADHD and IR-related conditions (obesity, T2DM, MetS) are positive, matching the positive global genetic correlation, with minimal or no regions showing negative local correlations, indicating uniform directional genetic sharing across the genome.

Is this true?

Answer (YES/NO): YES